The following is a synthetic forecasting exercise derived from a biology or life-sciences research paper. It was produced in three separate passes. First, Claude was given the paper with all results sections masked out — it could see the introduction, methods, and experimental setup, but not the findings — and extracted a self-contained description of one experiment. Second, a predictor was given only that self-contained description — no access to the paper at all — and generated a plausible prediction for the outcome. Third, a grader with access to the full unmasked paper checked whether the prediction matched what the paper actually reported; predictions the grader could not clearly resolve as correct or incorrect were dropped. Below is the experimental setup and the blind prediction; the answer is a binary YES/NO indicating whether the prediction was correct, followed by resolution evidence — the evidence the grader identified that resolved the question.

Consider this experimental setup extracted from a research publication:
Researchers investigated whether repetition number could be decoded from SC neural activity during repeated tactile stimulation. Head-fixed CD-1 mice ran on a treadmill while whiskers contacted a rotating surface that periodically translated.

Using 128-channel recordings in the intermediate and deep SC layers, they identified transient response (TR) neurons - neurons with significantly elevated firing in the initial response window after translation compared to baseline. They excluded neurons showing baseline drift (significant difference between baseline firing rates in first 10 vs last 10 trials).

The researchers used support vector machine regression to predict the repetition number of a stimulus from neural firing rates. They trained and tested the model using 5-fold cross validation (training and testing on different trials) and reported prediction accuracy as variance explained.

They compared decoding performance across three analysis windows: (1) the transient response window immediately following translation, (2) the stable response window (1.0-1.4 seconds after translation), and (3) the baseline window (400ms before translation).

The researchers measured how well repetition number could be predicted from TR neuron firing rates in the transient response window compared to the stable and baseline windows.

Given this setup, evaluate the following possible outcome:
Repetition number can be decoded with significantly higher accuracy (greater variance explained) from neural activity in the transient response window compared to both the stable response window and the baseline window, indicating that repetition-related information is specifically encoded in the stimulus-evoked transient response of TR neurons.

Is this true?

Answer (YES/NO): YES